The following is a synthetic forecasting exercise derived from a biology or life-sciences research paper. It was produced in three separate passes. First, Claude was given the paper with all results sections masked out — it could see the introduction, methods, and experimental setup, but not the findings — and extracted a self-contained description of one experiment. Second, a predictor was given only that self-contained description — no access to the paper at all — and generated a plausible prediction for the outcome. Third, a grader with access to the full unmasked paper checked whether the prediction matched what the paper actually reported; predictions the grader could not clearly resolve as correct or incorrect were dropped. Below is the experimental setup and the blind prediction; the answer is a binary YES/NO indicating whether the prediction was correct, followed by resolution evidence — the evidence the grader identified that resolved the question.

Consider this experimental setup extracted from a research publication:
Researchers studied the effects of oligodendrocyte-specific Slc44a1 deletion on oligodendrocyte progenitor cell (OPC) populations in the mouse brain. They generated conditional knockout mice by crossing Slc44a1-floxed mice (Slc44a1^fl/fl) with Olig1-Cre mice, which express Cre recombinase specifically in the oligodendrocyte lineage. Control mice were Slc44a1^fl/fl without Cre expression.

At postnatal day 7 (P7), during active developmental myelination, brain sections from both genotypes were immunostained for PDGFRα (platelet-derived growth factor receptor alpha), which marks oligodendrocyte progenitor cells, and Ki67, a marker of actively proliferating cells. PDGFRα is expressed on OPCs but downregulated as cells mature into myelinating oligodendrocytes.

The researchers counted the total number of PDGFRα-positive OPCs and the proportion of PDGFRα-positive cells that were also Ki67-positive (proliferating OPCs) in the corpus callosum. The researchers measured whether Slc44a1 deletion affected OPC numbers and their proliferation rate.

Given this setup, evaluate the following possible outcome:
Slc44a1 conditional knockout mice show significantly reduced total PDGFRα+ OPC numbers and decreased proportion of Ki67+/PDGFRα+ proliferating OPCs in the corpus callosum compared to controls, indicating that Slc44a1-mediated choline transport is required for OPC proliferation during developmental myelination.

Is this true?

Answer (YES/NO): NO